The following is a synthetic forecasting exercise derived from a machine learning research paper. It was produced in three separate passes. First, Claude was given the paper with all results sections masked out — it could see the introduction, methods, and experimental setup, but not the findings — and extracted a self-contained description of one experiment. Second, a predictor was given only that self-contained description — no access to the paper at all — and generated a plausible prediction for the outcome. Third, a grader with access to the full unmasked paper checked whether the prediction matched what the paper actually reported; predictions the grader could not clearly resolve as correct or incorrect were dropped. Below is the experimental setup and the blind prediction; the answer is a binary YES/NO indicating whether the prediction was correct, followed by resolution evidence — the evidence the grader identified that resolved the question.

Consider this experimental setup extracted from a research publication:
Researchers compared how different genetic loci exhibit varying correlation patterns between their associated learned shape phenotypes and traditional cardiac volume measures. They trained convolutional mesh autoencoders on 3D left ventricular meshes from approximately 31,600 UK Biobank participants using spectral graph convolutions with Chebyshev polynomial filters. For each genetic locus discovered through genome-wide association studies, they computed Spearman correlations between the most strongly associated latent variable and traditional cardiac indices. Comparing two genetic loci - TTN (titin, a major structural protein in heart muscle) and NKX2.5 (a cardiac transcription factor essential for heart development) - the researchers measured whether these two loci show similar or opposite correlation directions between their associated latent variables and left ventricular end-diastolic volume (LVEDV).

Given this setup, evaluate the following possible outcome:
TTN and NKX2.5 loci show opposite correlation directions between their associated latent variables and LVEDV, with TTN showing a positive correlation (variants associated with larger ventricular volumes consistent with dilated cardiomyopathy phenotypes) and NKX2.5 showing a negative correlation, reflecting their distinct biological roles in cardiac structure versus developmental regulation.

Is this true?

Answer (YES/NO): YES